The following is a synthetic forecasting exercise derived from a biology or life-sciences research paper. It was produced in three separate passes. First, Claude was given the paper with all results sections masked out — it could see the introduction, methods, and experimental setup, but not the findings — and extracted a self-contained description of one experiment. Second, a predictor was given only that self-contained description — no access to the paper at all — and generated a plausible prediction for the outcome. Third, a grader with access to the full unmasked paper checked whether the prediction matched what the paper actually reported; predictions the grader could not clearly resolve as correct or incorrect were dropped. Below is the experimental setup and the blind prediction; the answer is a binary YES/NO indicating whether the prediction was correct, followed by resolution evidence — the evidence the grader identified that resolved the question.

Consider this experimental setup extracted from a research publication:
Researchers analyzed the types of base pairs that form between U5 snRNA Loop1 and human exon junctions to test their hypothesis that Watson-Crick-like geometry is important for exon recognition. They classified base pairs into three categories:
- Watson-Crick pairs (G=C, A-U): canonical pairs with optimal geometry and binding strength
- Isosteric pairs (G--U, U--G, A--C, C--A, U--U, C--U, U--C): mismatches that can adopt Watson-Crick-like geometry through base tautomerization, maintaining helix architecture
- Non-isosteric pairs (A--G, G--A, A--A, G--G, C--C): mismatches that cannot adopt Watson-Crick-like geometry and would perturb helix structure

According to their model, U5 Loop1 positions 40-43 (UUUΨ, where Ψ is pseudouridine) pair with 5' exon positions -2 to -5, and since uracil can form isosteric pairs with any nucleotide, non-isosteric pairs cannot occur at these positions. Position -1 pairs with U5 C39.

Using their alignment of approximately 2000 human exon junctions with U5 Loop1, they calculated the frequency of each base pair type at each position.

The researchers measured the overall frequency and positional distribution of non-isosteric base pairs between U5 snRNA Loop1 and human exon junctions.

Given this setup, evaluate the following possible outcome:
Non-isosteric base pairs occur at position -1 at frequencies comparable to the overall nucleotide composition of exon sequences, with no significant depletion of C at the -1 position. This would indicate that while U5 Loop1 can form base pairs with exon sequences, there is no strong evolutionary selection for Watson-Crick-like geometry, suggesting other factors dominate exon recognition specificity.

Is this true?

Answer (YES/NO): NO